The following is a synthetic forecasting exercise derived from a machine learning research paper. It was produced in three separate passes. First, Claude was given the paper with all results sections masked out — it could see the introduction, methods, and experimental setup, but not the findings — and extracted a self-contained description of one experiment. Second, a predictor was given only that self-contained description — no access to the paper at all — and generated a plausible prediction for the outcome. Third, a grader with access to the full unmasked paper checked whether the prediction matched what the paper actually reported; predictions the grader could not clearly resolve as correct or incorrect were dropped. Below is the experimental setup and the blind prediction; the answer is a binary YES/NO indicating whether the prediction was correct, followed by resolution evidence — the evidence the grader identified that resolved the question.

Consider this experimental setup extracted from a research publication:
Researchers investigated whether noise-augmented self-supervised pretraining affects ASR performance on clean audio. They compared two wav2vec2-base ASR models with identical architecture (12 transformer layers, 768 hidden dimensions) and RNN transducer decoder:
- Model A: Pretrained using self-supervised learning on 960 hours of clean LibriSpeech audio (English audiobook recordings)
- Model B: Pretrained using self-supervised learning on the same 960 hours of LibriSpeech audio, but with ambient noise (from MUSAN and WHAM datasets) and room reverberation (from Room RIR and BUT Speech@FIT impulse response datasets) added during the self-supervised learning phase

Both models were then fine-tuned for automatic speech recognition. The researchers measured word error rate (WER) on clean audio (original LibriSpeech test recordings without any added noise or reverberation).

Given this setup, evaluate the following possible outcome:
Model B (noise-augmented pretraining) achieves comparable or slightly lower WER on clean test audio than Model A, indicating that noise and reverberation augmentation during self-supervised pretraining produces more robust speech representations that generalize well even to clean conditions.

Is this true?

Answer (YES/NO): YES